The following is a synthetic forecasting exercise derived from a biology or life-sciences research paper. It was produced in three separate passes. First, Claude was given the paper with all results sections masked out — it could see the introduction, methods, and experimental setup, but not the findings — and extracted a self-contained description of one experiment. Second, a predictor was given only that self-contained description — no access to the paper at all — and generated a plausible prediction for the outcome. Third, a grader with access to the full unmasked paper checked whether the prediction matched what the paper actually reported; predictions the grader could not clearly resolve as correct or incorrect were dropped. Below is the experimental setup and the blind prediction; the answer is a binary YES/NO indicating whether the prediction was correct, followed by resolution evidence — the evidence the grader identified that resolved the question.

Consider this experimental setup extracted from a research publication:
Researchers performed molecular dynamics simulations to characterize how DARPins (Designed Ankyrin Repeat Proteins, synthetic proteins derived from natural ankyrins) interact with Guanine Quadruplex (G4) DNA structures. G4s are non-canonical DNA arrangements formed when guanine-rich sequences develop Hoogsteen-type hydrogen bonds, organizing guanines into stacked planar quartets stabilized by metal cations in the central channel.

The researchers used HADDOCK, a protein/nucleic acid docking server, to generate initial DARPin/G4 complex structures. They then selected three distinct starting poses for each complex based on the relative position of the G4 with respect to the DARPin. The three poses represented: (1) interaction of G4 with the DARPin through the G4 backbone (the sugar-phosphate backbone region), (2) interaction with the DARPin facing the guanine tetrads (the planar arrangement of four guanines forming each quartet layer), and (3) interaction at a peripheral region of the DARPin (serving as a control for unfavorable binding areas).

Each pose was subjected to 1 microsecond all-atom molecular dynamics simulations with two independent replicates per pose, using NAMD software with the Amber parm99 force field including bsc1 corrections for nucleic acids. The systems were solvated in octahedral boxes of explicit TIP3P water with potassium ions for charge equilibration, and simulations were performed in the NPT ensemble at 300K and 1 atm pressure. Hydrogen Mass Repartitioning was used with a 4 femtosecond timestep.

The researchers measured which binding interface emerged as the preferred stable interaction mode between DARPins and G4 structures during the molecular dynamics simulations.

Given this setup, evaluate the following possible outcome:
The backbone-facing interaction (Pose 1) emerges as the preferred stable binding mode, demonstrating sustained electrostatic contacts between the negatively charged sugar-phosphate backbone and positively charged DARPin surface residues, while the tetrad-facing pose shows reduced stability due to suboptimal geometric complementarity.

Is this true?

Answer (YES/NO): NO